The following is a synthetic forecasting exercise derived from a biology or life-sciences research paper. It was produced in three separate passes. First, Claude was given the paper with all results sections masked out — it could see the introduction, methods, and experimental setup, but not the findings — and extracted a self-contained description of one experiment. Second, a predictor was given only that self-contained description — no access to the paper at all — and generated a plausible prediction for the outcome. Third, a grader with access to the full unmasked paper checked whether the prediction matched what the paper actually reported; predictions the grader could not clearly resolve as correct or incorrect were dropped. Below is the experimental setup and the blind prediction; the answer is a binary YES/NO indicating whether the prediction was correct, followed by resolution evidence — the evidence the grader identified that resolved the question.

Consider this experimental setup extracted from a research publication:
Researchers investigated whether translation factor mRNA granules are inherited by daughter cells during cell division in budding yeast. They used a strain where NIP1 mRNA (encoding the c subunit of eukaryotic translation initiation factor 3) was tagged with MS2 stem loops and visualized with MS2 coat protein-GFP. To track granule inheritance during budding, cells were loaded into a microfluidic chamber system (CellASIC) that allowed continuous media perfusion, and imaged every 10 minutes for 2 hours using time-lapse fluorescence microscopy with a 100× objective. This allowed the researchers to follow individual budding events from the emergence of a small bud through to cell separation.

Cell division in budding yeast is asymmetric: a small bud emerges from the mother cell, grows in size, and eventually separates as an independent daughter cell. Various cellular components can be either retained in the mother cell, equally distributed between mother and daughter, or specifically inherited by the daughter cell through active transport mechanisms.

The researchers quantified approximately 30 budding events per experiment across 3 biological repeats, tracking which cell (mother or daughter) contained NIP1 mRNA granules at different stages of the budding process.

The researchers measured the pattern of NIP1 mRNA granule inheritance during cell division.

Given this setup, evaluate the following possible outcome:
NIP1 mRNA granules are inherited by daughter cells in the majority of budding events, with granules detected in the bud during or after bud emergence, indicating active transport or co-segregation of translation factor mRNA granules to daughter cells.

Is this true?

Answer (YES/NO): YES